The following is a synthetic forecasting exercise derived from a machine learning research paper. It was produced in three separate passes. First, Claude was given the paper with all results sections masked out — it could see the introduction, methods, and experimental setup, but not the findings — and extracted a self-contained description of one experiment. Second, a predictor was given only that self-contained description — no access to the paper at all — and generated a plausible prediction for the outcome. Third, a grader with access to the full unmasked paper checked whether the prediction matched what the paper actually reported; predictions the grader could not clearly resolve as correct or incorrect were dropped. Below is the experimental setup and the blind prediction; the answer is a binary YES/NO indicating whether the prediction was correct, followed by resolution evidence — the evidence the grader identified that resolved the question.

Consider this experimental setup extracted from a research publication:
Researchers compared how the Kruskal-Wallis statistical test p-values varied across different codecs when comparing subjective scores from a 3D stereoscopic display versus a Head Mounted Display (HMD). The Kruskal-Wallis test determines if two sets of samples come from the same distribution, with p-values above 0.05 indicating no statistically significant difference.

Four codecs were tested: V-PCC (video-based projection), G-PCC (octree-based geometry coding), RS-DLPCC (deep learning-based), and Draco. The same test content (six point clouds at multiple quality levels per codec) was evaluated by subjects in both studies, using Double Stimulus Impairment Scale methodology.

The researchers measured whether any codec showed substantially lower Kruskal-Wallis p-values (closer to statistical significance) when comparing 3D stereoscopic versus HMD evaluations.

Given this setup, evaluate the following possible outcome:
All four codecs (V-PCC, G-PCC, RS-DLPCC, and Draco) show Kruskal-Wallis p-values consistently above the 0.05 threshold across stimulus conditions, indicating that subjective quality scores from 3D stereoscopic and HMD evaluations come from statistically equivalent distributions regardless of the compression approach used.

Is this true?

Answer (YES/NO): YES